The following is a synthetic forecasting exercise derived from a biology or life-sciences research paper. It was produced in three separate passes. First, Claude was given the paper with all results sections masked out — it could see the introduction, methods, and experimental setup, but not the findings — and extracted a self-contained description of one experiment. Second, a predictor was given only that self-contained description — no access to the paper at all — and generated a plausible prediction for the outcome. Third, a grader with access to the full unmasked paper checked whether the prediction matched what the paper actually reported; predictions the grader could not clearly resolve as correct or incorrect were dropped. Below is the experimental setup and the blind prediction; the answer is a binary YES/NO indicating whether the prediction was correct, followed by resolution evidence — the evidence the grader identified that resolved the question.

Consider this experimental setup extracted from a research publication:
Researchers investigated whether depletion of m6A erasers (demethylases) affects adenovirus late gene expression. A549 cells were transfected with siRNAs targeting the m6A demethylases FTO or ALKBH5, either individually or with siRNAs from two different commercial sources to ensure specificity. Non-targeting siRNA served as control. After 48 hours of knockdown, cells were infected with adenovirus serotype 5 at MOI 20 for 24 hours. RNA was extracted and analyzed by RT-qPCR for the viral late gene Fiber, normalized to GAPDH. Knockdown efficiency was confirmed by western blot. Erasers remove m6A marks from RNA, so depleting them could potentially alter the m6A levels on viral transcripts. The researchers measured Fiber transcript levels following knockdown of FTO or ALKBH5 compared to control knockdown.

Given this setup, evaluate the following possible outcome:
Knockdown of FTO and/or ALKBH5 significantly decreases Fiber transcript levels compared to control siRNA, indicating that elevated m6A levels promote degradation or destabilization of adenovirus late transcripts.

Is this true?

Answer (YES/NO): NO